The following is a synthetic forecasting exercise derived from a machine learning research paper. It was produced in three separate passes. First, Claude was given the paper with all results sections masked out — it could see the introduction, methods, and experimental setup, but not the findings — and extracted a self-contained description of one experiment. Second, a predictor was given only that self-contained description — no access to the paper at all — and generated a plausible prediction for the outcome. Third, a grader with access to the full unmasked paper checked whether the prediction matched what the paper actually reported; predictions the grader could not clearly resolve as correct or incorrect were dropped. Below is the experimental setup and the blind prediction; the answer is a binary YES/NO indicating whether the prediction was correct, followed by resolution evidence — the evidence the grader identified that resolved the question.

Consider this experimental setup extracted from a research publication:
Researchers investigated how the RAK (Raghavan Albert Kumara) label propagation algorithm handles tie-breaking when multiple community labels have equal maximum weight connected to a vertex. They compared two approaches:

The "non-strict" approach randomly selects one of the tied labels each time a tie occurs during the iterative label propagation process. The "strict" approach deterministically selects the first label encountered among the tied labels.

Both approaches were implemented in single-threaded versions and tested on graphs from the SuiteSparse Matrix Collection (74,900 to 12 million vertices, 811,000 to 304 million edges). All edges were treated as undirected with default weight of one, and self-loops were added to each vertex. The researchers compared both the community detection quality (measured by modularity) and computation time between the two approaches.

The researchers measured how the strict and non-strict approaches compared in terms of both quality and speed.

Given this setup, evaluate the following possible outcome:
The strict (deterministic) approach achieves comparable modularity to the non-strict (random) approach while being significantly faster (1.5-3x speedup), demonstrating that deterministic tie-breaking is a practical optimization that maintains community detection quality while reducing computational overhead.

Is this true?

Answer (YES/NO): NO